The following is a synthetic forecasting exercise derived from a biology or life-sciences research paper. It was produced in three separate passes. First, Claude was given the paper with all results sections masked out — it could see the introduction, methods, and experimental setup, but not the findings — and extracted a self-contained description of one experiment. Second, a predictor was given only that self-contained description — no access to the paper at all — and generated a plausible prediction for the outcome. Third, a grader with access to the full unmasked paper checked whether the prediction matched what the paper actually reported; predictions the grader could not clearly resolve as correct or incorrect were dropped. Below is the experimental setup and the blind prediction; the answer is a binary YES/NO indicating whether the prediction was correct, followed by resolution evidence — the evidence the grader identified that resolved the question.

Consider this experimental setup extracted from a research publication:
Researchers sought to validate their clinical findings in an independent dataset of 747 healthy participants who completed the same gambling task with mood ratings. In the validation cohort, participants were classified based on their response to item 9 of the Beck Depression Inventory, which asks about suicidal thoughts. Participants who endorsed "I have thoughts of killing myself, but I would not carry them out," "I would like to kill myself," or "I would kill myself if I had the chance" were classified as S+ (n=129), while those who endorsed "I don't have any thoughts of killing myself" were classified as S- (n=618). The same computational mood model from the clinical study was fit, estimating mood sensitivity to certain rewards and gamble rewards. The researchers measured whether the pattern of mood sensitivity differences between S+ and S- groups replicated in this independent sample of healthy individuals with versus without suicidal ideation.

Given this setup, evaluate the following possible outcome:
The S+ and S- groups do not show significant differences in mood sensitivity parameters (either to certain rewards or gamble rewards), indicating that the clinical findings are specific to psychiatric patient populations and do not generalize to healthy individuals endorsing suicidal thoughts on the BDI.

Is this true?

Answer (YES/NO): NO